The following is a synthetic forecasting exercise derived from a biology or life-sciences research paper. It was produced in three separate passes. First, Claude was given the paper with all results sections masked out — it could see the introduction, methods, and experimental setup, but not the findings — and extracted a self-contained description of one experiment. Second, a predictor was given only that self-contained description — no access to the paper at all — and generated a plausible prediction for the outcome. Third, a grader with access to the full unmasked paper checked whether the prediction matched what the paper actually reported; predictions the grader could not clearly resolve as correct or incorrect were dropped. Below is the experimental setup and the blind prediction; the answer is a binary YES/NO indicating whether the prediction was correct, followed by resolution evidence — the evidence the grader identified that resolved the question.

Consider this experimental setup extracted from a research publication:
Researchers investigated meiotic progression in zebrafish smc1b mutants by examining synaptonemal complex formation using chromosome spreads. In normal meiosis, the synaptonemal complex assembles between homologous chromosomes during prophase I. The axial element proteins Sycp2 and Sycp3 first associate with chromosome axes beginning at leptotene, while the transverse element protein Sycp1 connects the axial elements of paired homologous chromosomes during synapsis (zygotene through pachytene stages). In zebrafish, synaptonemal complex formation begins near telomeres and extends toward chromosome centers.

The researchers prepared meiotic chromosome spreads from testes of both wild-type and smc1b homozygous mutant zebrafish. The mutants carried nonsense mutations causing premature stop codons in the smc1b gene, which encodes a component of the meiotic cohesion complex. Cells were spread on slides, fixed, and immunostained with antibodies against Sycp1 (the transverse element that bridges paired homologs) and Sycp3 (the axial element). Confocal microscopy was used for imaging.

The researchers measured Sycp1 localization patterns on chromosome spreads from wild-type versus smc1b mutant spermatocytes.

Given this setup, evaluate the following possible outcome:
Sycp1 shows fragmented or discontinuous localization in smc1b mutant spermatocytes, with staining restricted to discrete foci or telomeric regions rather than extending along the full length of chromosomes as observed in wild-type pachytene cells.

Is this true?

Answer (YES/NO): NO